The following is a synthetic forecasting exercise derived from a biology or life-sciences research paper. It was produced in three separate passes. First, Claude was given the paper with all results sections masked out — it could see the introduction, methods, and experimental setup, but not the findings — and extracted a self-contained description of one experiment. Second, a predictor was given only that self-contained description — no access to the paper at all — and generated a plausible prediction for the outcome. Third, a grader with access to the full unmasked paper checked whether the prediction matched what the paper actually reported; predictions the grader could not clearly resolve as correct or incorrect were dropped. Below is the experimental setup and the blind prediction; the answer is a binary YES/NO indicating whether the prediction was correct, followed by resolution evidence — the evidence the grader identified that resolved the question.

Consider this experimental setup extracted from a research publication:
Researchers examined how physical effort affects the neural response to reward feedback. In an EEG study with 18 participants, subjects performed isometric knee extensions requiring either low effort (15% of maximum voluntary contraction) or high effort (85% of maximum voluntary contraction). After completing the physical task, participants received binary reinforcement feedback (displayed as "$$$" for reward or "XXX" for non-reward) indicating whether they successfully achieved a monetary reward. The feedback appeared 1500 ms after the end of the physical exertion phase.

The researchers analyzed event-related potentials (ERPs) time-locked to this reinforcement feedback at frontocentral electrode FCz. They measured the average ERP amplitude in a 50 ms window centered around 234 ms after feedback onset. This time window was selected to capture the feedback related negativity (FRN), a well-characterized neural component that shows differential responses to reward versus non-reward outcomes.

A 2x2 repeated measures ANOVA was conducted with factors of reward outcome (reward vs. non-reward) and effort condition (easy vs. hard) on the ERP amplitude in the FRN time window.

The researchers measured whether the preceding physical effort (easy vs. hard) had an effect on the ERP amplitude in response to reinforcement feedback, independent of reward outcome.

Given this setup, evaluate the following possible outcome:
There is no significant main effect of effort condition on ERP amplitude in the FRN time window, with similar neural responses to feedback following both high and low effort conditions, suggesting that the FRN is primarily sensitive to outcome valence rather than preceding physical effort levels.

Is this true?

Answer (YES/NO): NO